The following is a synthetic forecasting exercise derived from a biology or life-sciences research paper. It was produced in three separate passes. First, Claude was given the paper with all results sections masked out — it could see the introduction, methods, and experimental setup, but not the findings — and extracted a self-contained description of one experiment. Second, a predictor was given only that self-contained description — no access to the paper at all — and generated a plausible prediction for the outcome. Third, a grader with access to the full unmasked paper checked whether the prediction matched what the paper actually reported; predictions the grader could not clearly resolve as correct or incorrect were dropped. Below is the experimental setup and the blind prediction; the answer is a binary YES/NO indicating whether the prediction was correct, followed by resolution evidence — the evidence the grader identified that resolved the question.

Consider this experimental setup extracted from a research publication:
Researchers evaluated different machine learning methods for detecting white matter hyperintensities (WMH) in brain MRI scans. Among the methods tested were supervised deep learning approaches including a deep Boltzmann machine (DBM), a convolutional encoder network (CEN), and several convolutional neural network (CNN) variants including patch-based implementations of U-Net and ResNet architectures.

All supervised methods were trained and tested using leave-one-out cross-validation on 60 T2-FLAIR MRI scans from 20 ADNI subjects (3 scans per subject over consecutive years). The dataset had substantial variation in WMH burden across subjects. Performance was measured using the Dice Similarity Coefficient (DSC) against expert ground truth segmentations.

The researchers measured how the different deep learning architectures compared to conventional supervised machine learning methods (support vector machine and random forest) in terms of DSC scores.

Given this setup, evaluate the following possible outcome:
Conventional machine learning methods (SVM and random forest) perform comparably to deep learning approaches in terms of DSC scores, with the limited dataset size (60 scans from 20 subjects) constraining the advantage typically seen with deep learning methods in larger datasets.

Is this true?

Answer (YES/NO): NO